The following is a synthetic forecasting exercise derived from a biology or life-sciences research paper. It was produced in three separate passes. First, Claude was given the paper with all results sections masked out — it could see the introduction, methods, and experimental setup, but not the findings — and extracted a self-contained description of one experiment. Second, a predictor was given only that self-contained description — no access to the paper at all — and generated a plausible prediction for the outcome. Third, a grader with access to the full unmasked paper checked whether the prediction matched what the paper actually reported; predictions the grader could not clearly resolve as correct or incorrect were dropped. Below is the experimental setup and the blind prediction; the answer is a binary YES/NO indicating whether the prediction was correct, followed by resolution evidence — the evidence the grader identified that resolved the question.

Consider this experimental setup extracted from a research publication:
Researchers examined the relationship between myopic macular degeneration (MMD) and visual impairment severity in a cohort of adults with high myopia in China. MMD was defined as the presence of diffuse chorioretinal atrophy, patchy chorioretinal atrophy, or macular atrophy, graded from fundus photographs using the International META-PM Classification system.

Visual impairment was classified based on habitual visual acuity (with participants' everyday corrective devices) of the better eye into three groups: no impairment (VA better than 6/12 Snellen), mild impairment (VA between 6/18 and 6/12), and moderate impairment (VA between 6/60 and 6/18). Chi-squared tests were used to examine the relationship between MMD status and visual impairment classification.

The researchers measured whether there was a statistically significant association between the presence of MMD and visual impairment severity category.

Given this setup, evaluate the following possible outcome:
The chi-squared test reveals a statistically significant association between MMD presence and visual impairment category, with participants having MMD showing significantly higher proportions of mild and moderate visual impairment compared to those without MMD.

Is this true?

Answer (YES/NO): YES